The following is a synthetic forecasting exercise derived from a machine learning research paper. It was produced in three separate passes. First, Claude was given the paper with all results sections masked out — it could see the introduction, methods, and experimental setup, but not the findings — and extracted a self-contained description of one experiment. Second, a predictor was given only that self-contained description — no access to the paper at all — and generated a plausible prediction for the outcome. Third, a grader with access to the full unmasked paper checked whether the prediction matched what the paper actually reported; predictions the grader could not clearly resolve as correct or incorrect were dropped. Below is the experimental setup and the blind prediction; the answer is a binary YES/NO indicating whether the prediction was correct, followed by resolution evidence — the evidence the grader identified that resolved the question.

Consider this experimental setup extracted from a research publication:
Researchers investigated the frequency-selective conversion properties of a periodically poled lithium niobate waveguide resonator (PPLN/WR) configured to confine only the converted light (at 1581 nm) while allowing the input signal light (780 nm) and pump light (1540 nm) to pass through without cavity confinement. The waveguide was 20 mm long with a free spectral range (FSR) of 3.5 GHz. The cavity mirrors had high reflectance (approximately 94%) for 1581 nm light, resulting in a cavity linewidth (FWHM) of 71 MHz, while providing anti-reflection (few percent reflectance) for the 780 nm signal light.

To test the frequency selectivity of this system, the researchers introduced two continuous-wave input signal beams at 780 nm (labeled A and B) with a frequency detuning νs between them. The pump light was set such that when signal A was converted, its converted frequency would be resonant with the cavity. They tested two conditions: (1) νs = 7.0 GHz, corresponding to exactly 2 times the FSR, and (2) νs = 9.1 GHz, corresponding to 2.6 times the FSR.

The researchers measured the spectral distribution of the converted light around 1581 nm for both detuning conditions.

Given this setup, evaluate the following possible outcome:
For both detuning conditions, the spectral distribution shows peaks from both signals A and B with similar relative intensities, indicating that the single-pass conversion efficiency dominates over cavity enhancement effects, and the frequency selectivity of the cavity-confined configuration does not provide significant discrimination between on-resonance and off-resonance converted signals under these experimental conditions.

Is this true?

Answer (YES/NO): NO